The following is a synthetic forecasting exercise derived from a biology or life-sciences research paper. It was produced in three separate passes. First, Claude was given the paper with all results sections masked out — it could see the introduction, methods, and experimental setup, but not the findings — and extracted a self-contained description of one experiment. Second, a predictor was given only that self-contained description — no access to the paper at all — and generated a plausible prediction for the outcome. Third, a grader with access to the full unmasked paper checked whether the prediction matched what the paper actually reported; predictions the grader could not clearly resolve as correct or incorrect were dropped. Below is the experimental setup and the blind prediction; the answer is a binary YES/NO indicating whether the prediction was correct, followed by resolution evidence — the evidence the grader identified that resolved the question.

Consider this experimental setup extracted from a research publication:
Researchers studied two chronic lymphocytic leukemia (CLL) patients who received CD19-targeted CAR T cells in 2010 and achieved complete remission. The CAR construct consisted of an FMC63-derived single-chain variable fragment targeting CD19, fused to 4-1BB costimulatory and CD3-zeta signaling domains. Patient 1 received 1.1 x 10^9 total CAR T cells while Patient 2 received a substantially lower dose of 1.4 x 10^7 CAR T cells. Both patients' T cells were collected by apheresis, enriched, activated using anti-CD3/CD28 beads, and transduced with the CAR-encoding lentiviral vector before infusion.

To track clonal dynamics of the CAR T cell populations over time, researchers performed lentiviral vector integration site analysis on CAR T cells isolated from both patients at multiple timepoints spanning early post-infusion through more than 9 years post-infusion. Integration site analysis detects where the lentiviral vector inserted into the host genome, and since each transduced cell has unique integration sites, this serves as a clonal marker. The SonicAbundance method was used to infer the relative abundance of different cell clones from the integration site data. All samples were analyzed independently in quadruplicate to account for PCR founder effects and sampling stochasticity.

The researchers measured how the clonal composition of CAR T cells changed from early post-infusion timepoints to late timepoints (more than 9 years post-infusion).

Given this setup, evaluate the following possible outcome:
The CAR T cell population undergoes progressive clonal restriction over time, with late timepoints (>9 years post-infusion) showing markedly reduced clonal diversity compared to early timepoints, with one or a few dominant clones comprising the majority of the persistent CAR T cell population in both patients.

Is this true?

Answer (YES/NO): YES